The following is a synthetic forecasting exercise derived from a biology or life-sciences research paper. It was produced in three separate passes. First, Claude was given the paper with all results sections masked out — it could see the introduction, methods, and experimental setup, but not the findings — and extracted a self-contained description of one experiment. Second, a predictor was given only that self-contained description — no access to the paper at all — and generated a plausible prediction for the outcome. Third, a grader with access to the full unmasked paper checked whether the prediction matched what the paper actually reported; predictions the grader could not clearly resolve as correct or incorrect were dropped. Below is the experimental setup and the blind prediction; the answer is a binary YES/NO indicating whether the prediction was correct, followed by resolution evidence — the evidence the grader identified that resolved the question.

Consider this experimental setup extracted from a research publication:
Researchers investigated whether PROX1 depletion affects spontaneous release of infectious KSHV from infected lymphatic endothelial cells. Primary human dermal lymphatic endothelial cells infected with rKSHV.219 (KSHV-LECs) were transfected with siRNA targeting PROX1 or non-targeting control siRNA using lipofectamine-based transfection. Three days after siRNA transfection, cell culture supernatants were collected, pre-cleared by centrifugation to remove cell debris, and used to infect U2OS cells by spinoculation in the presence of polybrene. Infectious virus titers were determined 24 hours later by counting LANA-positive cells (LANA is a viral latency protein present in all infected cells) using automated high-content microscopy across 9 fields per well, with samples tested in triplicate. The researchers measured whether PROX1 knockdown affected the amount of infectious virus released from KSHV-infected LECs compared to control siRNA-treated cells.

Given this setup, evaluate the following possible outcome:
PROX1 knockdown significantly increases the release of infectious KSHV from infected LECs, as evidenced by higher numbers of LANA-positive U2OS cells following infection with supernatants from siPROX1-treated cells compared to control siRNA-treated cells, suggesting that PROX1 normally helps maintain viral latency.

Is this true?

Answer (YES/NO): NO